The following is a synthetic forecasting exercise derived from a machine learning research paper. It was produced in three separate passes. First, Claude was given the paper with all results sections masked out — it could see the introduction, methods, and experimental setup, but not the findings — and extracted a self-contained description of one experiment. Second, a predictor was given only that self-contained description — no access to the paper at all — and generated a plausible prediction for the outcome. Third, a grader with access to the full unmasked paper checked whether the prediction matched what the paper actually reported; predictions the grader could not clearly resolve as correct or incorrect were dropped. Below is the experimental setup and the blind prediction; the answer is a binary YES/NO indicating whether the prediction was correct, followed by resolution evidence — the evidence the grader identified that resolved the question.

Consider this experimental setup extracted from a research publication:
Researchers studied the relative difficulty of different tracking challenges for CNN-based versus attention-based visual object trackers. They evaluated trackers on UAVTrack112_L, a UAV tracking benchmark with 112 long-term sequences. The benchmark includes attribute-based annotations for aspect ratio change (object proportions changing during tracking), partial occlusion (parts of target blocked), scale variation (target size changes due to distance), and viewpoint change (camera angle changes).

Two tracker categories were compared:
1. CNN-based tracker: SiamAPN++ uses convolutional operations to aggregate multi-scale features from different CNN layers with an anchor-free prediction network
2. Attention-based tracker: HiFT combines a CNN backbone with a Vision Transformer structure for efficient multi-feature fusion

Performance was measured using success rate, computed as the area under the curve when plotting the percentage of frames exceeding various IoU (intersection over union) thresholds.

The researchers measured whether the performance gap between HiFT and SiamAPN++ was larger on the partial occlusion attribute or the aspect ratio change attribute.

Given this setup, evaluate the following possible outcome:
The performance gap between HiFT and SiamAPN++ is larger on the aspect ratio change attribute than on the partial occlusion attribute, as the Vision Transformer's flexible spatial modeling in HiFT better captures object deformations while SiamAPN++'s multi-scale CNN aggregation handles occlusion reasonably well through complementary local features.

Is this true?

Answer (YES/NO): NO